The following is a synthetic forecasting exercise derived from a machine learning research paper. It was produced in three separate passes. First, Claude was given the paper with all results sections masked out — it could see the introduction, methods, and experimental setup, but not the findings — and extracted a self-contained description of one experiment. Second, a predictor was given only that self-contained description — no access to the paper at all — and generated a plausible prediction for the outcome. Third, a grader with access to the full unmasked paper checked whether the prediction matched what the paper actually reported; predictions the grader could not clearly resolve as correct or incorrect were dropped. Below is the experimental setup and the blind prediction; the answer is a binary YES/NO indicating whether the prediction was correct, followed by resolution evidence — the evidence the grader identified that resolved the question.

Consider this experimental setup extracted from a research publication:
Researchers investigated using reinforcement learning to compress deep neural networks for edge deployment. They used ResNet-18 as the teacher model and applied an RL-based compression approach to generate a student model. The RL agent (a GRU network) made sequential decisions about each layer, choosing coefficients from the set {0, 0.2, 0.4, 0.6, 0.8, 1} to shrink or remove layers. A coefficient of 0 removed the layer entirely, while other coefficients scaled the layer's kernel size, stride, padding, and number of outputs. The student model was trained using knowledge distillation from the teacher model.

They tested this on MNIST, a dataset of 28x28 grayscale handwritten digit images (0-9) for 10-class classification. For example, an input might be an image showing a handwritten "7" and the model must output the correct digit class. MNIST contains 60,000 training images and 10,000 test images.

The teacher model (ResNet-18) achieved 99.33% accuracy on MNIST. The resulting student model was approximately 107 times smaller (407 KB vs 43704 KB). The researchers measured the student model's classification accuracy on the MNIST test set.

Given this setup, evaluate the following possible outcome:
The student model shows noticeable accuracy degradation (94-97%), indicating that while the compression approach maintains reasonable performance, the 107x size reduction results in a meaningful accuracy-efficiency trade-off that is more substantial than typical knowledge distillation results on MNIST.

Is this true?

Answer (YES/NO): NO